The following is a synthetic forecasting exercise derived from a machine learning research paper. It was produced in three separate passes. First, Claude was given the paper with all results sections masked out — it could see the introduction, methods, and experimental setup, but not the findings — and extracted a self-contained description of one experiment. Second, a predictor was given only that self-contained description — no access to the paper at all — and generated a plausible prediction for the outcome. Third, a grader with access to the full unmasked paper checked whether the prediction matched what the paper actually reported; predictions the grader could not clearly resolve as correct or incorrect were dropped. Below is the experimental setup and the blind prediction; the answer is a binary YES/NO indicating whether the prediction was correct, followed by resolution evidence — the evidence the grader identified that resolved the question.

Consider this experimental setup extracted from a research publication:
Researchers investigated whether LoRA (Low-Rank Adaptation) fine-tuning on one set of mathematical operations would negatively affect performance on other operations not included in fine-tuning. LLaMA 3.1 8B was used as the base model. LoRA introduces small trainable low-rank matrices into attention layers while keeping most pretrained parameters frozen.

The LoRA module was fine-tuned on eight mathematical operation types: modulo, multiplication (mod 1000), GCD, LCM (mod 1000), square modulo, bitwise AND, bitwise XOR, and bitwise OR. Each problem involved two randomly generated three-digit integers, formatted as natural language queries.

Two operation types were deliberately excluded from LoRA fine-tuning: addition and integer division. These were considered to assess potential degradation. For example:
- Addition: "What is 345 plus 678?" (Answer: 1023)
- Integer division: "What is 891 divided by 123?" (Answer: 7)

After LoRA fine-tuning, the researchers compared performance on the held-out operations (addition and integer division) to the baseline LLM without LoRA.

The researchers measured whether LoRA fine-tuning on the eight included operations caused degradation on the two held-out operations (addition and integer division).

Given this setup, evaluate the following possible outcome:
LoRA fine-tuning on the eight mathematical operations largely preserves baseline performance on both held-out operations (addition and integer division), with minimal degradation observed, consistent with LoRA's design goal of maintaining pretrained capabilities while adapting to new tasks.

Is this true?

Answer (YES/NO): NO